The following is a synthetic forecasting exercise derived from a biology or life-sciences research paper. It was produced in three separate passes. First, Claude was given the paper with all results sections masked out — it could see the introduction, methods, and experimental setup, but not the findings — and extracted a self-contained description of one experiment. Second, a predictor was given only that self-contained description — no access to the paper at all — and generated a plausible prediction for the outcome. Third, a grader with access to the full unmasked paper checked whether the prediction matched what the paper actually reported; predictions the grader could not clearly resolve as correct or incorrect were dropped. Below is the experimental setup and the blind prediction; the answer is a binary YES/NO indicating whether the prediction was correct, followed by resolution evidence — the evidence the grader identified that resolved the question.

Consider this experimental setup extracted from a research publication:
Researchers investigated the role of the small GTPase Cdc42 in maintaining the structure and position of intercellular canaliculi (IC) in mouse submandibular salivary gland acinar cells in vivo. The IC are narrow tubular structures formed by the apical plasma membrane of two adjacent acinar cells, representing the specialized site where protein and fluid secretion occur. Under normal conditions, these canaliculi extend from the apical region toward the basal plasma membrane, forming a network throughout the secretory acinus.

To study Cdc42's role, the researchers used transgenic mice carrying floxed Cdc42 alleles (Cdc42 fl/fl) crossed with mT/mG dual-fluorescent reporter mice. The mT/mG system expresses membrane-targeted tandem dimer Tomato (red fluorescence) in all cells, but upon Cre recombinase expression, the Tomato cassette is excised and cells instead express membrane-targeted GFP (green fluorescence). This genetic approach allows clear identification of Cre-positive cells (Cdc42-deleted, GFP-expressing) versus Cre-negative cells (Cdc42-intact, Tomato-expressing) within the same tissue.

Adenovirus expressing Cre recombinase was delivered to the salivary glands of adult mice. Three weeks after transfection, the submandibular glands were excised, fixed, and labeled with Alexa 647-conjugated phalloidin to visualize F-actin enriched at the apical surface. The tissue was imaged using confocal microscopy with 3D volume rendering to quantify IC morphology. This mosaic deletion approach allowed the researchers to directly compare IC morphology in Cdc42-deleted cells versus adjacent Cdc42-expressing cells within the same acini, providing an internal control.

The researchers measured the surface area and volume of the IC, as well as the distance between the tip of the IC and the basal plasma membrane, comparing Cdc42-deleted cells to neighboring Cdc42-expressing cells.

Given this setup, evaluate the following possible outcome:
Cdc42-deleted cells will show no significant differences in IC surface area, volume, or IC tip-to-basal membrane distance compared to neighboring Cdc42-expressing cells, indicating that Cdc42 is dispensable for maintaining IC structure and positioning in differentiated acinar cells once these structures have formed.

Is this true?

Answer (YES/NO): NO